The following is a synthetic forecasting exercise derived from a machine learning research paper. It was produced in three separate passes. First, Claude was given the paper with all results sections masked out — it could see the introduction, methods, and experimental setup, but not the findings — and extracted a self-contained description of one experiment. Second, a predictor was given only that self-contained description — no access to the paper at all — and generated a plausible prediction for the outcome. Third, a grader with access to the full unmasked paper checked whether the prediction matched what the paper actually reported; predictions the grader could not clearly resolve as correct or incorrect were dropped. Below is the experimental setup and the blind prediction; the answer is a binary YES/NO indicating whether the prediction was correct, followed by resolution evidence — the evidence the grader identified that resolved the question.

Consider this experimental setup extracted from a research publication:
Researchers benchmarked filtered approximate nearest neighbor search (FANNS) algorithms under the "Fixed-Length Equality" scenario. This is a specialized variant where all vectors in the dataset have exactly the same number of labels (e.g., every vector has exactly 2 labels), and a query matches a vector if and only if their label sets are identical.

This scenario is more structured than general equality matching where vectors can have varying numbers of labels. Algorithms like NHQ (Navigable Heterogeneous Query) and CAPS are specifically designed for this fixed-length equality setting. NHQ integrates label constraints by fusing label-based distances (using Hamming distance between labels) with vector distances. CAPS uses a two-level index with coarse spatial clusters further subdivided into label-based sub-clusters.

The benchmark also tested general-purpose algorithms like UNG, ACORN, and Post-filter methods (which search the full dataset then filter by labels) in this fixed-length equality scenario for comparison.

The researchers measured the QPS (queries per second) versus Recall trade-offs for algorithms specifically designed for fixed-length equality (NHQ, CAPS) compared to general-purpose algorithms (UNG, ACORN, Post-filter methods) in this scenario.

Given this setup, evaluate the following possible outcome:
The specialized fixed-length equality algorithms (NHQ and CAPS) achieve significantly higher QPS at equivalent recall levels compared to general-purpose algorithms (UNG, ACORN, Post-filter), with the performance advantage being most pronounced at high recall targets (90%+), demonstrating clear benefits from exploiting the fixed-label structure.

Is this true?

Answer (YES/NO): NO